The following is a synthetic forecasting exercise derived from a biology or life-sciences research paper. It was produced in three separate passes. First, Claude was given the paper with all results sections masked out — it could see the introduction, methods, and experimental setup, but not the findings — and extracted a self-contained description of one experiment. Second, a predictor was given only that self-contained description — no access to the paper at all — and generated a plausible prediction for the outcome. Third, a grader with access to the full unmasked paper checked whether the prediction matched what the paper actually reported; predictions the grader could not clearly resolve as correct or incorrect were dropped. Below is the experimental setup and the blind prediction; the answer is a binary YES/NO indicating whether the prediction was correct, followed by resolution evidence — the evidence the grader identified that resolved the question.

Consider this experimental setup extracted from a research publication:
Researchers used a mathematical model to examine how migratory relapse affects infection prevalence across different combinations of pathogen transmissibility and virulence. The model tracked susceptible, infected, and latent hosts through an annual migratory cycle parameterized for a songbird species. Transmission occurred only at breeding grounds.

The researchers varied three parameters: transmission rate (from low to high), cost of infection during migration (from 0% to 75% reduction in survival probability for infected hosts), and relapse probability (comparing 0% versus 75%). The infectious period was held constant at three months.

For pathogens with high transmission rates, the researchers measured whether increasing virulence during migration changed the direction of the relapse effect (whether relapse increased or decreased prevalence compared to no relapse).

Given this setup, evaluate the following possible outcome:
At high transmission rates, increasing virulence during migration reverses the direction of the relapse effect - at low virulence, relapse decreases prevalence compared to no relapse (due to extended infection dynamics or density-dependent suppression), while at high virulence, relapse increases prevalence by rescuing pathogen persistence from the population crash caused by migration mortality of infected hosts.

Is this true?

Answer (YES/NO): NO